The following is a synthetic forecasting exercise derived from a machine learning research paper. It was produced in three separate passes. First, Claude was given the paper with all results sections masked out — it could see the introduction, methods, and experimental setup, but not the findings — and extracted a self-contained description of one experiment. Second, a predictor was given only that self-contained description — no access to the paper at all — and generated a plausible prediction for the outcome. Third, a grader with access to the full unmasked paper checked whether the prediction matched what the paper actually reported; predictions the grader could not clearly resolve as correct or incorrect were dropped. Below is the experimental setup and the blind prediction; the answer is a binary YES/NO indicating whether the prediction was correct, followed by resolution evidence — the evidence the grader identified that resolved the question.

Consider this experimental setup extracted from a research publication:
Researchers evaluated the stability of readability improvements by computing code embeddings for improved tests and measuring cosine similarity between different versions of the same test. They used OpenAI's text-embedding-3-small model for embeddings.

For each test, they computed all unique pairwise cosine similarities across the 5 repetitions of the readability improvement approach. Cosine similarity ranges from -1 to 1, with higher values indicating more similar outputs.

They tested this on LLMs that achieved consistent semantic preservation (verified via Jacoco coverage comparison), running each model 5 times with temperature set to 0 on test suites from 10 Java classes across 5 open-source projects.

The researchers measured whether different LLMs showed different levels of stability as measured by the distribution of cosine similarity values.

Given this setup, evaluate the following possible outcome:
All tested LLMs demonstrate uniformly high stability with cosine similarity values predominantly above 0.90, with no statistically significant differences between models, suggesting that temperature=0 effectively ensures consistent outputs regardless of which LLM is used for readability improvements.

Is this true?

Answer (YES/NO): NO